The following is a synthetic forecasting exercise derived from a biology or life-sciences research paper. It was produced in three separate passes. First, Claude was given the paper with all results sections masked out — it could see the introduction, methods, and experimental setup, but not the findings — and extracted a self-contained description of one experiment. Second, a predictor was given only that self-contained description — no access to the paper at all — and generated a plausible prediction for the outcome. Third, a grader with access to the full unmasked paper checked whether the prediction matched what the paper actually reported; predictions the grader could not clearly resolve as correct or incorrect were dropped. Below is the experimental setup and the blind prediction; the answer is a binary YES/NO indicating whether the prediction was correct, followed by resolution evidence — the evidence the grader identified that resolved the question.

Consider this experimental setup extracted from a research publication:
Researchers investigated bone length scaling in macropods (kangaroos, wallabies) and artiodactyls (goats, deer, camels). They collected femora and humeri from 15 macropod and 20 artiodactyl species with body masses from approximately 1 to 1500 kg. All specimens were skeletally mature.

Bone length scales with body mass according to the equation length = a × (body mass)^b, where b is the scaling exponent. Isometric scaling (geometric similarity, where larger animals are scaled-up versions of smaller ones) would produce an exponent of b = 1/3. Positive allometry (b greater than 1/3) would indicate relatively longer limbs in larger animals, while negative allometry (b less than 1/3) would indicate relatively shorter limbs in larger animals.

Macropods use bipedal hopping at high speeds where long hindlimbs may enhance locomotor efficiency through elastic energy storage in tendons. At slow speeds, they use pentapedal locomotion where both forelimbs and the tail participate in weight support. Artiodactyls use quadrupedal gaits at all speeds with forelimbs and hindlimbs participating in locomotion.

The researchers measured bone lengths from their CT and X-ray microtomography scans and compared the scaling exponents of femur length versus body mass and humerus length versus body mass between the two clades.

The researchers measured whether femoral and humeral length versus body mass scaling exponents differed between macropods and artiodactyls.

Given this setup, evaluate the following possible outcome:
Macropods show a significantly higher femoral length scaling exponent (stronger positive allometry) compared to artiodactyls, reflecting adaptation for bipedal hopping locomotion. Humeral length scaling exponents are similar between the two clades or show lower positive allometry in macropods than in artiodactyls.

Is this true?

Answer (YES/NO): NO